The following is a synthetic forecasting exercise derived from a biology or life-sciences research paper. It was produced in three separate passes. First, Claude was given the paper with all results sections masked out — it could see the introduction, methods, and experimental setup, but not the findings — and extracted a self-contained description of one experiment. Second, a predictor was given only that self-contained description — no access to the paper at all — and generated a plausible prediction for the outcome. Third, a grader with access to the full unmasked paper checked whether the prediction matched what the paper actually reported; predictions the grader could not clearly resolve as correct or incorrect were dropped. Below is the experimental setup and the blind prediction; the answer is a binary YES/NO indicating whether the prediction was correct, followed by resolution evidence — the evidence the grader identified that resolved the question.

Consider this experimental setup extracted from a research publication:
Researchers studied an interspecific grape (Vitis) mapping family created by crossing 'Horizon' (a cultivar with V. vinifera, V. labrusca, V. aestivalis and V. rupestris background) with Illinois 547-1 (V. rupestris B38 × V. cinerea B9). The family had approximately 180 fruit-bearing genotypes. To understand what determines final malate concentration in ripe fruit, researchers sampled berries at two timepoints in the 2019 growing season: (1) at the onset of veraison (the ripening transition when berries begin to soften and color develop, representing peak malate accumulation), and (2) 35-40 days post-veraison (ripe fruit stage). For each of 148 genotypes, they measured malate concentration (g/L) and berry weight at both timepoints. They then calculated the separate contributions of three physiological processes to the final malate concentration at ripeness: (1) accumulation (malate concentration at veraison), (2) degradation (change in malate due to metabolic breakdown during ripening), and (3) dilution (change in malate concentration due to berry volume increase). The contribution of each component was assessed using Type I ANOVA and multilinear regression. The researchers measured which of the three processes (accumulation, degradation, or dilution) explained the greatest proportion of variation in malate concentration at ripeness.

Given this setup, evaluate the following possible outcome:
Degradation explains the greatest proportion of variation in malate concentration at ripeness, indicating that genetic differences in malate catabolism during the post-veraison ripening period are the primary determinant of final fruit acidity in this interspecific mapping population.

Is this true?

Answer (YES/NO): NO